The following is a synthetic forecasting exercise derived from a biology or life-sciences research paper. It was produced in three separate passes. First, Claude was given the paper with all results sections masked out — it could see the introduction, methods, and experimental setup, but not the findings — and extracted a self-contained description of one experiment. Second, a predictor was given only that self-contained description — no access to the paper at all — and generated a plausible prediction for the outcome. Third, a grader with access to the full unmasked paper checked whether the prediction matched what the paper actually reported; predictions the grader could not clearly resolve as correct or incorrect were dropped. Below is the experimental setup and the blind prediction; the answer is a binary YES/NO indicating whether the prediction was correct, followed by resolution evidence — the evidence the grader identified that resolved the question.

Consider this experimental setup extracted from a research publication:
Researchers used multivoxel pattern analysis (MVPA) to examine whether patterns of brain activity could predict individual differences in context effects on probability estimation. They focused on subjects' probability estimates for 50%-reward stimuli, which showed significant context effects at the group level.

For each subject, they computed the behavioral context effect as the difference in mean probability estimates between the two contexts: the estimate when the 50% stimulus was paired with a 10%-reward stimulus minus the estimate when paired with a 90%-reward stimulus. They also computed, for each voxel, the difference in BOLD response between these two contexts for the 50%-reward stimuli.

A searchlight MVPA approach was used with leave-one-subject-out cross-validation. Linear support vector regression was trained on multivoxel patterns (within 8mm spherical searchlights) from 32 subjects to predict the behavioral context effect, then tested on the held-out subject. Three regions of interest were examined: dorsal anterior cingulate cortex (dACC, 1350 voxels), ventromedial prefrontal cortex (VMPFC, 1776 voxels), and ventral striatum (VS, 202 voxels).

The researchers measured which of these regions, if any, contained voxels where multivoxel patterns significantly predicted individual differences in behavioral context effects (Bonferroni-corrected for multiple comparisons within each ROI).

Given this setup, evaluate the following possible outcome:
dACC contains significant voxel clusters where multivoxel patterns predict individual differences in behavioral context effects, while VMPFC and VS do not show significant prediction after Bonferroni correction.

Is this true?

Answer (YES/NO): NO